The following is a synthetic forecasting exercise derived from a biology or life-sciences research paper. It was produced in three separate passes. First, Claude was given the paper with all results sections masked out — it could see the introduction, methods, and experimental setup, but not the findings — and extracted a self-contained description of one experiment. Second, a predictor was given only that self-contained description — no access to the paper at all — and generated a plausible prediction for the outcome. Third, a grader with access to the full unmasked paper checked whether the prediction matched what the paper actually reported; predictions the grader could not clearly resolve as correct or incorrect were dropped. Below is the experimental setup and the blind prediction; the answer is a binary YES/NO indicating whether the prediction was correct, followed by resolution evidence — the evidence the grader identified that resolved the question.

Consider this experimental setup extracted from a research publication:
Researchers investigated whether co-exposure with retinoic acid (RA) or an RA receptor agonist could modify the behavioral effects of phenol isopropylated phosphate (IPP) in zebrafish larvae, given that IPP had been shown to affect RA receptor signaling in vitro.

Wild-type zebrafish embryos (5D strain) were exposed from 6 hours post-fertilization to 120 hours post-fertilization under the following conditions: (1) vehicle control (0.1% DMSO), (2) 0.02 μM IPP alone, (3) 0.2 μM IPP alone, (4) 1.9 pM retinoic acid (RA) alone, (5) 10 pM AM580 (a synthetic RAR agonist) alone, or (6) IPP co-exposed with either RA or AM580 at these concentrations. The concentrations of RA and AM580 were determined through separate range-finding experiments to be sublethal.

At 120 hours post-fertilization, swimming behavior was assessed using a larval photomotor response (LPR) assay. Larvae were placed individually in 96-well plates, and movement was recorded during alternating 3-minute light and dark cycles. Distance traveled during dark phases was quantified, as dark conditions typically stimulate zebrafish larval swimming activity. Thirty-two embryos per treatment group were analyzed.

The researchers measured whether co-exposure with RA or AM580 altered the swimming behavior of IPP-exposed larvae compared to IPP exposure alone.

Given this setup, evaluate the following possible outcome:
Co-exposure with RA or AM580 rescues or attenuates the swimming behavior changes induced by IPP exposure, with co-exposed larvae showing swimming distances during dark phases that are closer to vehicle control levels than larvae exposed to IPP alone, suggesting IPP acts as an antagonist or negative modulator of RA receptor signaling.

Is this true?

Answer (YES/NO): NO